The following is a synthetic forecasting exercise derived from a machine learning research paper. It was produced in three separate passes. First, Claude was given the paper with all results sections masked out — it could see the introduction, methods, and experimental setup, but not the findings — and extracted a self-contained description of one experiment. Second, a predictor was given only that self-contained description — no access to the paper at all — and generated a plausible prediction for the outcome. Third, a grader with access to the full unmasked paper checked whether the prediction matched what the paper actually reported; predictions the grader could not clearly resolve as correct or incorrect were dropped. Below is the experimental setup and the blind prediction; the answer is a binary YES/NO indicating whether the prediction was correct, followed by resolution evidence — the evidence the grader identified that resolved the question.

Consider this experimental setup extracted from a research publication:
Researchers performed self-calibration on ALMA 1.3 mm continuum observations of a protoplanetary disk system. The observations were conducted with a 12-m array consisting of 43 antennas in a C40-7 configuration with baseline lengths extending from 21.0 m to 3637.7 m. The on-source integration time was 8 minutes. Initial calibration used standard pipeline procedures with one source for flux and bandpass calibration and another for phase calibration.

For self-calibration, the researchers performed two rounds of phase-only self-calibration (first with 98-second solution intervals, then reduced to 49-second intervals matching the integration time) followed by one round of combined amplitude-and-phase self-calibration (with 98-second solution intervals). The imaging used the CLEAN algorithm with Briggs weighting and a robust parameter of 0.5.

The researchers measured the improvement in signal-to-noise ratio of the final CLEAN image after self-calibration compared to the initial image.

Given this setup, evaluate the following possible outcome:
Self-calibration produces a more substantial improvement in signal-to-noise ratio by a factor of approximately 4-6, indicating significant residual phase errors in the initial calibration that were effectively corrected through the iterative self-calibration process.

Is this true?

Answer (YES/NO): NO